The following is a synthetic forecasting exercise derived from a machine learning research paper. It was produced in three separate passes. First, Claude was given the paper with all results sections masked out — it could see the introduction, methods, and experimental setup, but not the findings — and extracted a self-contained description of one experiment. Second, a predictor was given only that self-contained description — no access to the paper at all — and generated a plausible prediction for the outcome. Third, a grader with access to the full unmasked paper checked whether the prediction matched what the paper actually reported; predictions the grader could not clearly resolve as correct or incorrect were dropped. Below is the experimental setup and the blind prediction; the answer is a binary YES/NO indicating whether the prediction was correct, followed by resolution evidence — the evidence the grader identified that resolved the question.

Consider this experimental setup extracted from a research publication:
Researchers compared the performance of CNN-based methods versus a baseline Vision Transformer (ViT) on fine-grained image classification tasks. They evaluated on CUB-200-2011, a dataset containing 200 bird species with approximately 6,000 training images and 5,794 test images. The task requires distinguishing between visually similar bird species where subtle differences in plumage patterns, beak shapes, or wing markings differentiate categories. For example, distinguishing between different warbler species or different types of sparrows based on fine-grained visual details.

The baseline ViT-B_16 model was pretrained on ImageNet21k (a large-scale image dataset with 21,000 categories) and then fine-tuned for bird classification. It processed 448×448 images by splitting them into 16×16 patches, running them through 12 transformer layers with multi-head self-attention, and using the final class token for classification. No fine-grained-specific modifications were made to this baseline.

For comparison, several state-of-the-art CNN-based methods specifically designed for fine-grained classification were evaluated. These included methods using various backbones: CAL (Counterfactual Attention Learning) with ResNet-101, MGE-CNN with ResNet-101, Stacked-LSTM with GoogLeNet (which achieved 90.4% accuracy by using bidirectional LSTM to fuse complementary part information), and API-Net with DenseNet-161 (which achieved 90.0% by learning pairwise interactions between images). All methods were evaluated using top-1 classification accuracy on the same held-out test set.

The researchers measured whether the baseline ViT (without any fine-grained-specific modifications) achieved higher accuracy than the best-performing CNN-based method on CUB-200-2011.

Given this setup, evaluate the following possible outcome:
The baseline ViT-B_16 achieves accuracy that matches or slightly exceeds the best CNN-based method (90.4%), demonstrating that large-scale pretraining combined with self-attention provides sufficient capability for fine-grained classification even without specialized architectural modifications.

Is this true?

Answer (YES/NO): NO